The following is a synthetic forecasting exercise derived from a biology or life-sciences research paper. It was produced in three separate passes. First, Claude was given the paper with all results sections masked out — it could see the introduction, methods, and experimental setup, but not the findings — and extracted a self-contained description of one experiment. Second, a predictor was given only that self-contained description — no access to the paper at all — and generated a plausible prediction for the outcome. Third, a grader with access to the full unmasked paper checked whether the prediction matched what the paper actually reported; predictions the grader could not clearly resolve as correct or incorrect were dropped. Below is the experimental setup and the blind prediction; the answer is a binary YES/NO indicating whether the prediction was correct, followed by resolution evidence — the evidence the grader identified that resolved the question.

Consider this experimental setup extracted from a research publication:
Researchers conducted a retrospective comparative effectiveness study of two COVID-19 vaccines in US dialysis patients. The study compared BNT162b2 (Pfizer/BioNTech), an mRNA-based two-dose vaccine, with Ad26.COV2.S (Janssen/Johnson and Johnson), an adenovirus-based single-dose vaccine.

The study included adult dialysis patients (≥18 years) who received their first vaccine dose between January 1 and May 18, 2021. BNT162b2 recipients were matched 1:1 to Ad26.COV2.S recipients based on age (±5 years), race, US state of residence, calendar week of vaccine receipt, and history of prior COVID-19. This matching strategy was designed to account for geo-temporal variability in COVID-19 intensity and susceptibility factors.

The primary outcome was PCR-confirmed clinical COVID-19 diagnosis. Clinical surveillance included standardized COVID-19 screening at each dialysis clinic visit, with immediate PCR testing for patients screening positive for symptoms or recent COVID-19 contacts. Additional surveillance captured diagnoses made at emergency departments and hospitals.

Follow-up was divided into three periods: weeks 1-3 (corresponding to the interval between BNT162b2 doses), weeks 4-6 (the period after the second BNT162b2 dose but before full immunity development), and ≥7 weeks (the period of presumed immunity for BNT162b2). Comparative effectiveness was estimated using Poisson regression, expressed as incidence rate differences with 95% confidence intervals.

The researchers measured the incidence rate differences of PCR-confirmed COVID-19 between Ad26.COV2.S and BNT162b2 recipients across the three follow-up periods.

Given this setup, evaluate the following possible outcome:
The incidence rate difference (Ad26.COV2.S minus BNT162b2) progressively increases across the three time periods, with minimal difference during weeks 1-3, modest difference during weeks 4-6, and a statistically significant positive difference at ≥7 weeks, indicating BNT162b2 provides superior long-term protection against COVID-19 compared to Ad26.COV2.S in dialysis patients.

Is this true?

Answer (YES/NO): NO